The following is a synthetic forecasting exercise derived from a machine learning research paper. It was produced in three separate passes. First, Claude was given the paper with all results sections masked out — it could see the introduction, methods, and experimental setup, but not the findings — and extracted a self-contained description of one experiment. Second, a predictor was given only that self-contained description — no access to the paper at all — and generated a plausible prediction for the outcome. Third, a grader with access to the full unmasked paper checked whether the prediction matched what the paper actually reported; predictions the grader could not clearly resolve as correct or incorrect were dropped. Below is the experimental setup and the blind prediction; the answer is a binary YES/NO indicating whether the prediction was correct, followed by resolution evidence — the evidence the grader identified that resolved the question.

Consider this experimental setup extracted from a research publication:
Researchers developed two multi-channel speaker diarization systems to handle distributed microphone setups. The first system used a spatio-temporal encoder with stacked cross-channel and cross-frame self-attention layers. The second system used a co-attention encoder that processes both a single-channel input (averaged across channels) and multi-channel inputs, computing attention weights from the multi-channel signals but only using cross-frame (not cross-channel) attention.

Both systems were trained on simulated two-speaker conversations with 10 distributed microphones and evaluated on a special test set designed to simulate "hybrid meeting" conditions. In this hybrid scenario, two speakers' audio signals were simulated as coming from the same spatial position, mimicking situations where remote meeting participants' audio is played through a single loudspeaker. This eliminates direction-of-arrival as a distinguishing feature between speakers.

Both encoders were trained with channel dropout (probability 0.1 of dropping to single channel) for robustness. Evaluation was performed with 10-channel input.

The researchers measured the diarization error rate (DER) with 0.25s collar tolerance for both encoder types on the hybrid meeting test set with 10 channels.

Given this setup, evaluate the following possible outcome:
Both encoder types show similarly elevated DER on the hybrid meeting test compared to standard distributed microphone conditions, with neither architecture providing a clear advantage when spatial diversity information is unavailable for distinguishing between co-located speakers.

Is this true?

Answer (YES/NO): NO